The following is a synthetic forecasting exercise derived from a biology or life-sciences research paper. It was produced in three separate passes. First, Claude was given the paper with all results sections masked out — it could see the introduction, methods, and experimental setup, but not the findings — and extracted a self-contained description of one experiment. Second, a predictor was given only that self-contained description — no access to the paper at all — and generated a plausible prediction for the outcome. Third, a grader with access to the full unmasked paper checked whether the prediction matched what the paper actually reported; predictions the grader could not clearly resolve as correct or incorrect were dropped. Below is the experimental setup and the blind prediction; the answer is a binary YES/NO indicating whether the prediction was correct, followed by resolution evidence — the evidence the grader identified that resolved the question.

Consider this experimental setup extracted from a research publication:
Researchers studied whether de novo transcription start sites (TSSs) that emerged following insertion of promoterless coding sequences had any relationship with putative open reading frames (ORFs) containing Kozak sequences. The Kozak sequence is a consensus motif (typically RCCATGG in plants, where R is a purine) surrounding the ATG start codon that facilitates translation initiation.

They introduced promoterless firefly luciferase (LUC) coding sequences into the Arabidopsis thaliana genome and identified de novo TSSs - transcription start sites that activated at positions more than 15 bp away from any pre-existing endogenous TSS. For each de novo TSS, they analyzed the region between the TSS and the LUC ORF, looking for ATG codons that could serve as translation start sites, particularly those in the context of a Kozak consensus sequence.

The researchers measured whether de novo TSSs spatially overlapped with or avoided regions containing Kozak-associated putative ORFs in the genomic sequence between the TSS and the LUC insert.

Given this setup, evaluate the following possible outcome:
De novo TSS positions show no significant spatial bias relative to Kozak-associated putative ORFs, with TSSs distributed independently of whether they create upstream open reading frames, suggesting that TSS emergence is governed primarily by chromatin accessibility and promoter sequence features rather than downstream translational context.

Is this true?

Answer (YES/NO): NO